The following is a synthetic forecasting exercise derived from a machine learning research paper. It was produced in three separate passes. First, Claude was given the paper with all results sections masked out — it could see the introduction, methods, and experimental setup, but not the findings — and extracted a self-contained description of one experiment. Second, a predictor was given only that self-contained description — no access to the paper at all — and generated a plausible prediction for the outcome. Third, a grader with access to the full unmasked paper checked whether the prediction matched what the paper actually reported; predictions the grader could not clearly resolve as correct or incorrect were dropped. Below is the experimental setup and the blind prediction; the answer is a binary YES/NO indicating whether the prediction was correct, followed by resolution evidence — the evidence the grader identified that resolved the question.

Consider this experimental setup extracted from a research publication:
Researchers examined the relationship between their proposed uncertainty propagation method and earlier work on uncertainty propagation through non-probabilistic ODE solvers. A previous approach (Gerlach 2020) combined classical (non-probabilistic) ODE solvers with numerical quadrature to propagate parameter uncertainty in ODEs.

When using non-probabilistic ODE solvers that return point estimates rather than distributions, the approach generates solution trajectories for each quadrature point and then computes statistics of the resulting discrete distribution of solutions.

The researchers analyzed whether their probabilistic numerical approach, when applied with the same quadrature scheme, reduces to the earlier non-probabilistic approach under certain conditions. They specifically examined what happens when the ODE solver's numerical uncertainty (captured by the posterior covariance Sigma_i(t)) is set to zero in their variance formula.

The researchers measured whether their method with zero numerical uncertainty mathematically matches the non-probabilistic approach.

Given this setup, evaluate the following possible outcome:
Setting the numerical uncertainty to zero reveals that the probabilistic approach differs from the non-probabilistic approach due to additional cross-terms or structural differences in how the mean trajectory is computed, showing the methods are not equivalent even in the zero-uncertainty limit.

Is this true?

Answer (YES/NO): NO